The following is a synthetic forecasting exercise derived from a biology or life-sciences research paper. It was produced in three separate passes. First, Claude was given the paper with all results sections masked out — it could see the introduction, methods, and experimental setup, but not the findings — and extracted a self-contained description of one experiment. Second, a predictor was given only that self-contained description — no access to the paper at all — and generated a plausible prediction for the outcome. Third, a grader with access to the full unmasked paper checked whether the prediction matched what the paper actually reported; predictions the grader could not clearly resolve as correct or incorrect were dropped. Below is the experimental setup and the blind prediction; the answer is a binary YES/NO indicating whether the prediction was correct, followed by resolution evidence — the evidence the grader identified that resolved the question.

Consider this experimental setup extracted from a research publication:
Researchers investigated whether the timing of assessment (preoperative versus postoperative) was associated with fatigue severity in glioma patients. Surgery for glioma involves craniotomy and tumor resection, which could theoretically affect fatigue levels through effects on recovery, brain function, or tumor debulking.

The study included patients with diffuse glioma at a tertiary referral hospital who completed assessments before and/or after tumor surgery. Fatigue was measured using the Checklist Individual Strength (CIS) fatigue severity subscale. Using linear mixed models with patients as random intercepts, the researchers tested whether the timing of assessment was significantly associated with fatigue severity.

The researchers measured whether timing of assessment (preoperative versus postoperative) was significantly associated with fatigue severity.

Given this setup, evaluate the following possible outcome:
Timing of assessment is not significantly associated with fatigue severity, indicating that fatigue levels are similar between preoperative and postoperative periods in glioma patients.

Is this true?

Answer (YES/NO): YES